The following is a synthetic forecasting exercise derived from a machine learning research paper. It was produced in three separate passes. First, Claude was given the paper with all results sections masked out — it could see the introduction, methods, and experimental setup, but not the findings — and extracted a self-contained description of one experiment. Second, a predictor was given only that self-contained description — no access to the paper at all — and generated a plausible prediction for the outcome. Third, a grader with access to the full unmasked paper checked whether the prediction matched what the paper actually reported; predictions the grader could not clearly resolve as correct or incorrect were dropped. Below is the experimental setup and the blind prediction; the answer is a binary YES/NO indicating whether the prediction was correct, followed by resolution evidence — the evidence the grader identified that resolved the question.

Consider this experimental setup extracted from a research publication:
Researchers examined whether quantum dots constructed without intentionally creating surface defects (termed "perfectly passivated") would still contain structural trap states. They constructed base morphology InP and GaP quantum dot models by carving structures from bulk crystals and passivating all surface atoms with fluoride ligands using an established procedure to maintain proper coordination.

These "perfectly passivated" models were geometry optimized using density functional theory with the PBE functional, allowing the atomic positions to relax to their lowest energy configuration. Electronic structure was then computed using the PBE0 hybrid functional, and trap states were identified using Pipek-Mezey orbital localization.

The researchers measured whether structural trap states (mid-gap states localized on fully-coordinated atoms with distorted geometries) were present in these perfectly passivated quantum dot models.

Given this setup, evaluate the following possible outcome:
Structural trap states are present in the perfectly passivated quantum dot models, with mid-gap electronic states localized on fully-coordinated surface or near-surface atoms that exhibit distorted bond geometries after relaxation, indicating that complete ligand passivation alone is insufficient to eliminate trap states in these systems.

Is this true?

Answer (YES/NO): YES